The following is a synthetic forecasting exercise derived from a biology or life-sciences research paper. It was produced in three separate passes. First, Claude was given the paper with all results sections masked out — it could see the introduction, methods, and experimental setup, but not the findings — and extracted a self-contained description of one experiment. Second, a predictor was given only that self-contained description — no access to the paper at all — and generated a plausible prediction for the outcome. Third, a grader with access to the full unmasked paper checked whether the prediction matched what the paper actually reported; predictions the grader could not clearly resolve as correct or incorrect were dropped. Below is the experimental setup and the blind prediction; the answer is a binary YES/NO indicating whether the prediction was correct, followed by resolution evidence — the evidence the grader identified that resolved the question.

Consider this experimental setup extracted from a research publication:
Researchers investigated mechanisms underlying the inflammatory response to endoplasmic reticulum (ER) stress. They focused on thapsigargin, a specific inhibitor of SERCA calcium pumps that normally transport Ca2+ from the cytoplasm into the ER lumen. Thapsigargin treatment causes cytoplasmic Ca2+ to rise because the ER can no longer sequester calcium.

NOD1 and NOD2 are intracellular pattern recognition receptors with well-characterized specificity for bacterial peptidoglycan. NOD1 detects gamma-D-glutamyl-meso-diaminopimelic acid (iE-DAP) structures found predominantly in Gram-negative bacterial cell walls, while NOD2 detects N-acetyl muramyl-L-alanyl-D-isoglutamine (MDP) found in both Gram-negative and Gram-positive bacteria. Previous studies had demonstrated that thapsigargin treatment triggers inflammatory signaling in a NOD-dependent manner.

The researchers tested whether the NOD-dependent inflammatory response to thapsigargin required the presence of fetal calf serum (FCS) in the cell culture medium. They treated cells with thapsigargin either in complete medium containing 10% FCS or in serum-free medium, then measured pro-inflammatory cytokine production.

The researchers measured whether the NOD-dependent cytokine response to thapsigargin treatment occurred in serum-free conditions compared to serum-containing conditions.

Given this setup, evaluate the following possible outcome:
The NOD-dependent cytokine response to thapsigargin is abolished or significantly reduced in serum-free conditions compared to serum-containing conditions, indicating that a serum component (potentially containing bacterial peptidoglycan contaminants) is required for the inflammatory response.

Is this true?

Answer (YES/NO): YES